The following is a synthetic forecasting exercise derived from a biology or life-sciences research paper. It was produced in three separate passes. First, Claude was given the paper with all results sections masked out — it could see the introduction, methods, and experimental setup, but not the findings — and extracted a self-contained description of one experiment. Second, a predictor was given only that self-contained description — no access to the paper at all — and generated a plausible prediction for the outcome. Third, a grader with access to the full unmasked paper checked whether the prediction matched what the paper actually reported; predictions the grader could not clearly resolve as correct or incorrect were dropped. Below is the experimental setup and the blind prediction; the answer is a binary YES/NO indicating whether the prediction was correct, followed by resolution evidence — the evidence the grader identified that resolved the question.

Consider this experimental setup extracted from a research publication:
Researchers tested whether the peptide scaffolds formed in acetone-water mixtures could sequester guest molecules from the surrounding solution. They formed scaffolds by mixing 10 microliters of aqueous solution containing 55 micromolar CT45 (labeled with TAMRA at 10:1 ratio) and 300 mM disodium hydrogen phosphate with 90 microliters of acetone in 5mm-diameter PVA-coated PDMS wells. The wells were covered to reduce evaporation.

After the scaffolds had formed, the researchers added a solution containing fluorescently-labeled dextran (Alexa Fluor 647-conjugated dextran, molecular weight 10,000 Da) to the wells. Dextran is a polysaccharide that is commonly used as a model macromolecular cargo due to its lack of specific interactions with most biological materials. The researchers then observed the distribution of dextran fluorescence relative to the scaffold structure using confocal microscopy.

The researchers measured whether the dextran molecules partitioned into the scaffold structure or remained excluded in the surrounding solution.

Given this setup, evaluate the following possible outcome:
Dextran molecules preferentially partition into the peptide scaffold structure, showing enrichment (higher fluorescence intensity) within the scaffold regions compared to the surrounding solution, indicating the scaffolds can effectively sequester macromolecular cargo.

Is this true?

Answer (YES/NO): YES